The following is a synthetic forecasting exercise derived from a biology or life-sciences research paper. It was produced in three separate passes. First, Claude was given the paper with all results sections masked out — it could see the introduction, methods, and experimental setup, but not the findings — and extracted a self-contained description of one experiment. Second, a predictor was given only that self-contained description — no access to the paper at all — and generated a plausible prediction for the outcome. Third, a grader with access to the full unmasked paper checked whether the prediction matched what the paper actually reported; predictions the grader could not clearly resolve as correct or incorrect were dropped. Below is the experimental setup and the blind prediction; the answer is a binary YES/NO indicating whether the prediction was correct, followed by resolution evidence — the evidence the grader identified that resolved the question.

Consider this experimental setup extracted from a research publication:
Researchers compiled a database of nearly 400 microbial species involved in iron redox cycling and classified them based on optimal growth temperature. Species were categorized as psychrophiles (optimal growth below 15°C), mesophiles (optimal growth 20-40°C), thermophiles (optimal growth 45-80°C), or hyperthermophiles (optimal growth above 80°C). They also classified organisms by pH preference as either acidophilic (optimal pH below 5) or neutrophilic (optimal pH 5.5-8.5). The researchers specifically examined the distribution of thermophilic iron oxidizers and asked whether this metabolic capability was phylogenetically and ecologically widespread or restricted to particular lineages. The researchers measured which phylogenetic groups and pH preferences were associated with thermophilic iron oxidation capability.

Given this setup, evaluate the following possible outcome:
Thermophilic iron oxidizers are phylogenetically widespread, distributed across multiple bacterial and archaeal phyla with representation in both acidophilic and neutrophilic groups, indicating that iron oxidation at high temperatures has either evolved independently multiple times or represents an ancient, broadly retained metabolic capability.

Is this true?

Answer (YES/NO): NO